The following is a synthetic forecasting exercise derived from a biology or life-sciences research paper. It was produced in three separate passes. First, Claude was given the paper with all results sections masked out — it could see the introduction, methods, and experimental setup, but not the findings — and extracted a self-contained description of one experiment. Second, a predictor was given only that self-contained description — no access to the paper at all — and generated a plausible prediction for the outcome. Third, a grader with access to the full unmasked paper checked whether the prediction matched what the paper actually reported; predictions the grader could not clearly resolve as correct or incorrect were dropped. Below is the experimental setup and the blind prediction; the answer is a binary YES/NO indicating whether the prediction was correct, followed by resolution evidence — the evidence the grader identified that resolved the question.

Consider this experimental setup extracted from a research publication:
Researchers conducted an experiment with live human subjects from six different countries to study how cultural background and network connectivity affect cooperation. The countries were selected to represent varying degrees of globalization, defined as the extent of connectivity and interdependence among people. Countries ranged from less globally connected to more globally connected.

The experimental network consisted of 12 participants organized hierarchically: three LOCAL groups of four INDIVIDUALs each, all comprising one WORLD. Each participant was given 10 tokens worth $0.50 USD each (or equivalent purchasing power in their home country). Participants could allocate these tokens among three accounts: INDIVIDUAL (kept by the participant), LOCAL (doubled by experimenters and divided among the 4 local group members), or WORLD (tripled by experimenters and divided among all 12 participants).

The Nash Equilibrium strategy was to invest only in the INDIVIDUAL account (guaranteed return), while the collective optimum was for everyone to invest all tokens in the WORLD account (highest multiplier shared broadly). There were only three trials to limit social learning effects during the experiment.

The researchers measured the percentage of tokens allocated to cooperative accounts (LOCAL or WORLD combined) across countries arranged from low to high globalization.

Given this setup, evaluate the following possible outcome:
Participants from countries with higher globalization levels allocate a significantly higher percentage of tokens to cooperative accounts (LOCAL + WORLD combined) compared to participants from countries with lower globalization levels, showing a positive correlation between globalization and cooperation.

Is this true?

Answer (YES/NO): YES